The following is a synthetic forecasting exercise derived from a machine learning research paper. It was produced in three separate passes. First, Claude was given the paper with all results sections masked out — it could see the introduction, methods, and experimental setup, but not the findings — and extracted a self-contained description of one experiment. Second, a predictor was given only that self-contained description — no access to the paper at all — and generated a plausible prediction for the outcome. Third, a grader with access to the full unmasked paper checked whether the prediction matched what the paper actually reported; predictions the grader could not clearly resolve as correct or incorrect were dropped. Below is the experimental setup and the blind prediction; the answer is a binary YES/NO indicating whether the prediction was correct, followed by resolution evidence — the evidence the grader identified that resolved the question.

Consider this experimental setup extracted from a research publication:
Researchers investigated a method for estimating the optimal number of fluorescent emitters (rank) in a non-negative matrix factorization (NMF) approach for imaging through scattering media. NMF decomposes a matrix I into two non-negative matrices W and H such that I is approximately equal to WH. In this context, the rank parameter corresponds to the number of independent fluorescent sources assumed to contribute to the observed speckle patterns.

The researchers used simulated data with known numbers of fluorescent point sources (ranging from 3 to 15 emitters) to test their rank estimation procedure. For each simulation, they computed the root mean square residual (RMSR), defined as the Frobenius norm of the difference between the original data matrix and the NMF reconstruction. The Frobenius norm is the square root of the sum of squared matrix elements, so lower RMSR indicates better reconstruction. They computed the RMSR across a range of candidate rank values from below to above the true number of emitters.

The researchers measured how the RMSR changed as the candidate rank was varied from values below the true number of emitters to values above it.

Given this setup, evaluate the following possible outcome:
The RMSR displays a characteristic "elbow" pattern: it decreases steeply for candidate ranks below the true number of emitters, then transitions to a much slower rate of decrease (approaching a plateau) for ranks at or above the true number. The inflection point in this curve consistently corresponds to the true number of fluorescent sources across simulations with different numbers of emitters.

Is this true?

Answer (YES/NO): NO